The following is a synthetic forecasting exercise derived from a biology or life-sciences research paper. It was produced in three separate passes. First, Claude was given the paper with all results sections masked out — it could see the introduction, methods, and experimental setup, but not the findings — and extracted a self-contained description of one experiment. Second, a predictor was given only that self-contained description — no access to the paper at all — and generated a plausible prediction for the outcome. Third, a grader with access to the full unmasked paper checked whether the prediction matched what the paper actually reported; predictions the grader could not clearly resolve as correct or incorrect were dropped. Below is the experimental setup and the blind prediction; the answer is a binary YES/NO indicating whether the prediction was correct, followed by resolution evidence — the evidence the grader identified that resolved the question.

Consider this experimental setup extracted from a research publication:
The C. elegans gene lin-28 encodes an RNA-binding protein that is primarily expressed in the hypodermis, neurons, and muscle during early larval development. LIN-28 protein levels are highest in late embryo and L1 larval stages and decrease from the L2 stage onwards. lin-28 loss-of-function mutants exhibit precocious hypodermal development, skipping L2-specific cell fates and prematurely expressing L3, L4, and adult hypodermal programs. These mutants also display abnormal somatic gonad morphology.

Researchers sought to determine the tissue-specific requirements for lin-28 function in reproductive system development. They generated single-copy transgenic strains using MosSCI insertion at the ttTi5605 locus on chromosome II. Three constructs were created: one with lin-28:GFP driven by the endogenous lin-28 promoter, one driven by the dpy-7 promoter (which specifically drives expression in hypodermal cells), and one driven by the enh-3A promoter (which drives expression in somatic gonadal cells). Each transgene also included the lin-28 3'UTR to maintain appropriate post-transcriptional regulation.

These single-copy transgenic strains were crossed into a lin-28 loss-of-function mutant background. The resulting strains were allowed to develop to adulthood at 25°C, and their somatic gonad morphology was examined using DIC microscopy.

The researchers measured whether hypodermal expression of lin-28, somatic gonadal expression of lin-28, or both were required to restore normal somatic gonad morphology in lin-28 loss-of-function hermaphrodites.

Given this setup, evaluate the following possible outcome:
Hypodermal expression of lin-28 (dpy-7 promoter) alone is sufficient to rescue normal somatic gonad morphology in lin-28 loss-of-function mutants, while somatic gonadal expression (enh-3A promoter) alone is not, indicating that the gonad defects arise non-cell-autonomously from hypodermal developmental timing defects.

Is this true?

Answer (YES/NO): YES